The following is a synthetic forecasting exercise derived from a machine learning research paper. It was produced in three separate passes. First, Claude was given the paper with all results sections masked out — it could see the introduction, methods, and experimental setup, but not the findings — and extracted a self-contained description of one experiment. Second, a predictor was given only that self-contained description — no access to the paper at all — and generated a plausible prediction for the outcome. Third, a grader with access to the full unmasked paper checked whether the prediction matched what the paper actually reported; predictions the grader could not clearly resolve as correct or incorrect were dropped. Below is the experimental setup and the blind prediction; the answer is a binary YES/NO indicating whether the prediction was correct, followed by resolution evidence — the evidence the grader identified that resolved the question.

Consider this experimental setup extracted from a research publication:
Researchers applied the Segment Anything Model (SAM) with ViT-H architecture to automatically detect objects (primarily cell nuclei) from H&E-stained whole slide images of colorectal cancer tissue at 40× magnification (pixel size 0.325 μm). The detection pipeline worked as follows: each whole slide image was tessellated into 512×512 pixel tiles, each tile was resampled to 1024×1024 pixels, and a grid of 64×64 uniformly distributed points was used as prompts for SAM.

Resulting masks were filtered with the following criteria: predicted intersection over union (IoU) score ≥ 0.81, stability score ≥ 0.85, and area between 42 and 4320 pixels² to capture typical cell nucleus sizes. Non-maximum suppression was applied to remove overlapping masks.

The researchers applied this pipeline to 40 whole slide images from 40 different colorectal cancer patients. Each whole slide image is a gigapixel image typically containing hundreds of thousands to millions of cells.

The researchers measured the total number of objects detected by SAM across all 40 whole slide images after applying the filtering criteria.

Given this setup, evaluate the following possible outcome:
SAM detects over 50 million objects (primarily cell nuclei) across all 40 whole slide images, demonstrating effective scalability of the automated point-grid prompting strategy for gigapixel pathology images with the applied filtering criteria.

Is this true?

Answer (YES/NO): YES